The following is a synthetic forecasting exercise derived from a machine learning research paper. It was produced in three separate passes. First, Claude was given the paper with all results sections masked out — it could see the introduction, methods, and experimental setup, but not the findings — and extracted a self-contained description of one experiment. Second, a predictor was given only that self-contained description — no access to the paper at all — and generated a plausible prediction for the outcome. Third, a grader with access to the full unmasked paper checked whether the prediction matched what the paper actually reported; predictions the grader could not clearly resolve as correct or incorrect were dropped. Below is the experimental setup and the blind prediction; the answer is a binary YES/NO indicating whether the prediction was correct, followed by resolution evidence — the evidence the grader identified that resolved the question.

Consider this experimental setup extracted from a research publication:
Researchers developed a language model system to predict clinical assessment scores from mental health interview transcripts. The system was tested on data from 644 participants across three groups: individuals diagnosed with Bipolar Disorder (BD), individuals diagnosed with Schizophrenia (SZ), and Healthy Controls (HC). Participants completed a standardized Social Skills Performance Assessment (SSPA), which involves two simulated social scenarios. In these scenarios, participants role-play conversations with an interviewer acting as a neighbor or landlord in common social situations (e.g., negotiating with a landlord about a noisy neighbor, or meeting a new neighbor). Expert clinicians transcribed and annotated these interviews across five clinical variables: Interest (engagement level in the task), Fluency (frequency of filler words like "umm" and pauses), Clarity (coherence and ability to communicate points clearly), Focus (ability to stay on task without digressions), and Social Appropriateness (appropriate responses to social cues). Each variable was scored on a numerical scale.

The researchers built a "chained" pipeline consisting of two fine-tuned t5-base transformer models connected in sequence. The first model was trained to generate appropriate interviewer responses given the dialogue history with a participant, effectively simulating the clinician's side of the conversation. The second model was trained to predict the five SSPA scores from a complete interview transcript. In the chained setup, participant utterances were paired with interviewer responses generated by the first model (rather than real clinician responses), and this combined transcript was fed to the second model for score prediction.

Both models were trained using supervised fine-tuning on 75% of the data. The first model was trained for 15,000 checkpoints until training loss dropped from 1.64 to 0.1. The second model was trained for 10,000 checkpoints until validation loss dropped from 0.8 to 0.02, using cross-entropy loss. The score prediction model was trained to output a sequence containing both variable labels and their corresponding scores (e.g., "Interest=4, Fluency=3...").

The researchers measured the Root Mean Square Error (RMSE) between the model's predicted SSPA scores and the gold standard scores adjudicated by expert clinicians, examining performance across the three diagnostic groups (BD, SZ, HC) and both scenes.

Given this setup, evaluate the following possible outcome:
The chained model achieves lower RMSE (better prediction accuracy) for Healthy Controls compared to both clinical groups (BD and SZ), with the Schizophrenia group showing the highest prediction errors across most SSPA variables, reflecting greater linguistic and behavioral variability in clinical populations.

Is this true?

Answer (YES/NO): NO